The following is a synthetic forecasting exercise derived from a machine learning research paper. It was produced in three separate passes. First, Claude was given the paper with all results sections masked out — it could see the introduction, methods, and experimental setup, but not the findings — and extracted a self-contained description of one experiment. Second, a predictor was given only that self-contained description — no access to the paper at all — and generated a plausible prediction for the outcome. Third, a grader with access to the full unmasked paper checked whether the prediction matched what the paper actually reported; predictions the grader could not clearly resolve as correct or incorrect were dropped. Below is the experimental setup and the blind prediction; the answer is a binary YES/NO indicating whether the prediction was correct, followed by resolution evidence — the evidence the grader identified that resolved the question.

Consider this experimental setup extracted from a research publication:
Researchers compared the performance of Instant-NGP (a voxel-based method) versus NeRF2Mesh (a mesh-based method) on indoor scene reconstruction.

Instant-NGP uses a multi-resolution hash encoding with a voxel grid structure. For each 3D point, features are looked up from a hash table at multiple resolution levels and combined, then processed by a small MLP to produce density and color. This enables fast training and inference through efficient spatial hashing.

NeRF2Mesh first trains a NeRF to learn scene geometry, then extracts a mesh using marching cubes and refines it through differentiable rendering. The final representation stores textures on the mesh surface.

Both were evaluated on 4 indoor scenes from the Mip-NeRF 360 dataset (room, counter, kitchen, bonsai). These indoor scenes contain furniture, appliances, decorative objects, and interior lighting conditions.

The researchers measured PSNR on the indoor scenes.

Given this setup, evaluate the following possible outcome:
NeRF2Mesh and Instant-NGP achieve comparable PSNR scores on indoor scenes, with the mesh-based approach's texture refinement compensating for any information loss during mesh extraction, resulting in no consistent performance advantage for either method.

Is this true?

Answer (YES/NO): NO